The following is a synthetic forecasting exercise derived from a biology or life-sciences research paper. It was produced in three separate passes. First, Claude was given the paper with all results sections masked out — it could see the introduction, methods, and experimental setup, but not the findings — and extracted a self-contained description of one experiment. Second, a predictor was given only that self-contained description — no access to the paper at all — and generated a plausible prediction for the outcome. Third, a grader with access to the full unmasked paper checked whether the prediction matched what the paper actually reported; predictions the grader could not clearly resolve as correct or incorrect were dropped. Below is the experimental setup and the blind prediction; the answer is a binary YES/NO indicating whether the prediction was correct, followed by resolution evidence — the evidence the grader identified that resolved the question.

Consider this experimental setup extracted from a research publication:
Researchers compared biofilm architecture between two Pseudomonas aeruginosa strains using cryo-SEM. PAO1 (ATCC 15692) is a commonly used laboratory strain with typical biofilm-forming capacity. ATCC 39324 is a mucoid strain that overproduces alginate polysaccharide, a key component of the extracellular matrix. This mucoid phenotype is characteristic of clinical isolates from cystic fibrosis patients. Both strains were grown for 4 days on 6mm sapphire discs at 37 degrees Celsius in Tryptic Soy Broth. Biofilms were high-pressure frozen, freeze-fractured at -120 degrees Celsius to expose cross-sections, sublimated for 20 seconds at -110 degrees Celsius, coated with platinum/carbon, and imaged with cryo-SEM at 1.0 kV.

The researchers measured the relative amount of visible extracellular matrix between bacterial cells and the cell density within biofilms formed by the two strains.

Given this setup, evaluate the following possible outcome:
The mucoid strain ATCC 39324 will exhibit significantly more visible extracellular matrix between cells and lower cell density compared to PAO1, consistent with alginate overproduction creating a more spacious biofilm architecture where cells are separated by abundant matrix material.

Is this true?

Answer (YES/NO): YES